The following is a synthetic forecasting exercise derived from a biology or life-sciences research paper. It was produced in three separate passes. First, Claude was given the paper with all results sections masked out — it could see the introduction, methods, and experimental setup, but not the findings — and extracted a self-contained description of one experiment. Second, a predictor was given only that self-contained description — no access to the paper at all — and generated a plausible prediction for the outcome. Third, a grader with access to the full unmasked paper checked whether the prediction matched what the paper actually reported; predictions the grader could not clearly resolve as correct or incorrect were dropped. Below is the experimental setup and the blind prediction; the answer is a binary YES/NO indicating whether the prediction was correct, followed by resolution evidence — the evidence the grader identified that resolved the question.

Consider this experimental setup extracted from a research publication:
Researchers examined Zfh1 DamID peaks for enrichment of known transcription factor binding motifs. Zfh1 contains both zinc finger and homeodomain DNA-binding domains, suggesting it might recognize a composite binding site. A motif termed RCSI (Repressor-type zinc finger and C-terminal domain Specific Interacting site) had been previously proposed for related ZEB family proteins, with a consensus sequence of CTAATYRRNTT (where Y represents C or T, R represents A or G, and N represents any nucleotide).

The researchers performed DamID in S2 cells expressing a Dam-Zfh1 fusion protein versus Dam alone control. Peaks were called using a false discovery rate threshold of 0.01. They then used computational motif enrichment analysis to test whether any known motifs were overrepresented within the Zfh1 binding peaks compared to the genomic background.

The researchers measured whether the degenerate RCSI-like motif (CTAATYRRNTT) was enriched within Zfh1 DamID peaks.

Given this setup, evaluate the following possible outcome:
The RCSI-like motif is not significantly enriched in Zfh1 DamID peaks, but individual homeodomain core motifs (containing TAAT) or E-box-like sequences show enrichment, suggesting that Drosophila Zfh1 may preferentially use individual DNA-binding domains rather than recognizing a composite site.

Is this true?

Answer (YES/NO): NO